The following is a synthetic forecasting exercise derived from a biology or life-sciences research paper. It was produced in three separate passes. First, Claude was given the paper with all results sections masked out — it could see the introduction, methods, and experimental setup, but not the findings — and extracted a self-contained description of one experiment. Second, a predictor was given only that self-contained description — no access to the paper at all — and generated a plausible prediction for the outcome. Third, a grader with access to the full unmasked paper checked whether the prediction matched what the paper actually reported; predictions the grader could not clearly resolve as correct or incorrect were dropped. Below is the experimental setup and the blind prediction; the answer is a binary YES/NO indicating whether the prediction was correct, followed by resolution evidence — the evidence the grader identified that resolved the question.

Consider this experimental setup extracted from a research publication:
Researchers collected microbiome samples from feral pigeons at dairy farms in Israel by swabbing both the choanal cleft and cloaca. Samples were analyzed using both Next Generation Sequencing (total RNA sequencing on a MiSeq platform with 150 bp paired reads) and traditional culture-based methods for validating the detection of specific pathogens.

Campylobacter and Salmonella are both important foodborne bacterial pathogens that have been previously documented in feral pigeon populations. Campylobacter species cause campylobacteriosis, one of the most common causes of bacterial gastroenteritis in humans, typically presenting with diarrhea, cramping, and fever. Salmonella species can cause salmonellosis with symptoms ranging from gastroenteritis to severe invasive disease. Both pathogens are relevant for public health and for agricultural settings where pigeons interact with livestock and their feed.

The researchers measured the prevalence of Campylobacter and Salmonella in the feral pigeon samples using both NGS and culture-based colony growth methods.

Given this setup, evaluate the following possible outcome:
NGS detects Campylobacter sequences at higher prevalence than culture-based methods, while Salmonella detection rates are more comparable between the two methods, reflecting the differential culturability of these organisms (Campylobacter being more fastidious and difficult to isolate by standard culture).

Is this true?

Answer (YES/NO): NO